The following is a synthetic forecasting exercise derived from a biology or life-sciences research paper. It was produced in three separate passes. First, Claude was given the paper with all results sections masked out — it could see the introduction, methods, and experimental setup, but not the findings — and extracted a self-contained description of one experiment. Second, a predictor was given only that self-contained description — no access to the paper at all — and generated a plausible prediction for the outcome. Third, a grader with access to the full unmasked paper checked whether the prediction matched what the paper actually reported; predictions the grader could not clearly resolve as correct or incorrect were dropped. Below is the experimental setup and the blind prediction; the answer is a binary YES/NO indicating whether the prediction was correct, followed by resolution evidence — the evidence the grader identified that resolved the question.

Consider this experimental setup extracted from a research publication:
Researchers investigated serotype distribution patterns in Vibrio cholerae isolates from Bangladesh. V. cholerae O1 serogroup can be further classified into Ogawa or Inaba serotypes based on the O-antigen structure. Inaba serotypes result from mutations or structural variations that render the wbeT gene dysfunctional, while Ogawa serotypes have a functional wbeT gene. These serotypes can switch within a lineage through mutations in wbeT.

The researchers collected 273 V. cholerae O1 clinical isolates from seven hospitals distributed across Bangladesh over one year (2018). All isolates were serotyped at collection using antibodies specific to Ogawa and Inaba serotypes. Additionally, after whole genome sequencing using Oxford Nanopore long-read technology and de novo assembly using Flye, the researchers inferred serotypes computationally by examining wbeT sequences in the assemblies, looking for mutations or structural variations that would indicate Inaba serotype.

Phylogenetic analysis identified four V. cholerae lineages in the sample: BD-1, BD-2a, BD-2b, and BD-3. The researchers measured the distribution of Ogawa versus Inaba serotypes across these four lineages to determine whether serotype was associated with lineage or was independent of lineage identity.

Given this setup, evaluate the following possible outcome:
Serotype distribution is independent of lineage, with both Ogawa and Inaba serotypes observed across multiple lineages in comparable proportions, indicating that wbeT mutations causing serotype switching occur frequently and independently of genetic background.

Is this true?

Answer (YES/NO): NO